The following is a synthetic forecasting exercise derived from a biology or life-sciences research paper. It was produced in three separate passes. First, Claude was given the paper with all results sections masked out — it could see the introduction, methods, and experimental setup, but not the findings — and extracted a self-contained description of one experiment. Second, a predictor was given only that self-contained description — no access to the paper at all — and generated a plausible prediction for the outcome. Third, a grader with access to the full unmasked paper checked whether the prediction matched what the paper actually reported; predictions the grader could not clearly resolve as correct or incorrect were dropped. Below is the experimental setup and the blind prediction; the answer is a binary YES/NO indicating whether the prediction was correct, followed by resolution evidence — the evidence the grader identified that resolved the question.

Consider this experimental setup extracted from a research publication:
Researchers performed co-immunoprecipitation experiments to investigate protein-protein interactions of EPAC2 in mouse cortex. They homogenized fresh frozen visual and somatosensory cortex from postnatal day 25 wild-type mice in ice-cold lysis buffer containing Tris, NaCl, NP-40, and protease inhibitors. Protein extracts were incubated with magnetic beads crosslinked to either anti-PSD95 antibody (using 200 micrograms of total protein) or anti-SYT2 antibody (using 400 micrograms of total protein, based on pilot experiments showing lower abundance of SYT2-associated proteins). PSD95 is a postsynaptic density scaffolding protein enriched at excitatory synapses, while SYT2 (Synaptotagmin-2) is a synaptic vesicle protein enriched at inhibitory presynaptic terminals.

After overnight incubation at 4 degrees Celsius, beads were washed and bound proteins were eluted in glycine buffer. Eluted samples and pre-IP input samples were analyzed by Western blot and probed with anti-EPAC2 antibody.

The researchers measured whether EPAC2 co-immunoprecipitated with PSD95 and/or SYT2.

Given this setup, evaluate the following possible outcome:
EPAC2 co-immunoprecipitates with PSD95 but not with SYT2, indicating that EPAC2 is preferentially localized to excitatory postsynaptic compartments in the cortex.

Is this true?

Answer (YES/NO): NO